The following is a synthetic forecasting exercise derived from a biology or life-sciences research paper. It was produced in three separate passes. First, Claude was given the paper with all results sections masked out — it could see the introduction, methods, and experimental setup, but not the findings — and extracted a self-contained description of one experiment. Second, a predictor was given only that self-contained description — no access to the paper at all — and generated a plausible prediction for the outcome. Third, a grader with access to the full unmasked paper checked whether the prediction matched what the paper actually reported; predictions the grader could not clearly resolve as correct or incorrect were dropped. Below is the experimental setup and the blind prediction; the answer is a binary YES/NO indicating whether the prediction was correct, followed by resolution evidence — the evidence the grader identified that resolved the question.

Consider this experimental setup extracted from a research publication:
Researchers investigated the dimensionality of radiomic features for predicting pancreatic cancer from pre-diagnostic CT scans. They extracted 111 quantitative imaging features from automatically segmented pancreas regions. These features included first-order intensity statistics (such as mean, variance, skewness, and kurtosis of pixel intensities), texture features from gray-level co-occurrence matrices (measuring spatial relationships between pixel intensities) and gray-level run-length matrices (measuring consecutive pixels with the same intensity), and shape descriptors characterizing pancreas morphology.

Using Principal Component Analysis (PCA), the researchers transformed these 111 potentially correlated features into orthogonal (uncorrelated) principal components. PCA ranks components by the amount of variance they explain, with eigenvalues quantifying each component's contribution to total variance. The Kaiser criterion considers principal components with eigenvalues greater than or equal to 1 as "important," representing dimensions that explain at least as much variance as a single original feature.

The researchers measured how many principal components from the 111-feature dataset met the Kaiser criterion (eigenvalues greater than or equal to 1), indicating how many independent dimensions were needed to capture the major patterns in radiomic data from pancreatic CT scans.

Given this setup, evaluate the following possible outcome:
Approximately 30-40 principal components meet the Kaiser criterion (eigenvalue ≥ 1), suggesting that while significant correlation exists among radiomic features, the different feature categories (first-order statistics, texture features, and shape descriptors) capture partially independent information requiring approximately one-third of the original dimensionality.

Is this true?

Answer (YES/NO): NO